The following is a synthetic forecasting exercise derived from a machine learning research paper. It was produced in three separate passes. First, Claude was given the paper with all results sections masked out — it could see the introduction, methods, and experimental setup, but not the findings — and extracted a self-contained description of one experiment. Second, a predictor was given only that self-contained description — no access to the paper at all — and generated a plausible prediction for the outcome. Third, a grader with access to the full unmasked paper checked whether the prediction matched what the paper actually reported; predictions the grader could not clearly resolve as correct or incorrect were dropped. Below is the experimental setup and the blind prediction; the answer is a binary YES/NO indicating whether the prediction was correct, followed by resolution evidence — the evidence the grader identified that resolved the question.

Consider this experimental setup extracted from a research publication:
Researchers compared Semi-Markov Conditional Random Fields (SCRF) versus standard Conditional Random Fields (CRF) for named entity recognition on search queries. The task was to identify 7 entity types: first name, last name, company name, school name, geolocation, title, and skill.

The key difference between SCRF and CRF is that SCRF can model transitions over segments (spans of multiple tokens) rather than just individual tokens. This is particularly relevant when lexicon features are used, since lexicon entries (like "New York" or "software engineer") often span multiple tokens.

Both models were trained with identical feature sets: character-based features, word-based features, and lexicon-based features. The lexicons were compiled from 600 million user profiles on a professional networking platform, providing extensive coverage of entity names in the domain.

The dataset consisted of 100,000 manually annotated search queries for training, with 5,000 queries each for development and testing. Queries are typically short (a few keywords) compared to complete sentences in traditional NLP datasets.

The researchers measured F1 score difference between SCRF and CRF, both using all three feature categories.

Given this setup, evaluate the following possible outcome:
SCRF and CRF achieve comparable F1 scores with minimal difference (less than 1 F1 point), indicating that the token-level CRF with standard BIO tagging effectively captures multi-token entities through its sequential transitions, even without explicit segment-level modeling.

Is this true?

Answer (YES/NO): YES